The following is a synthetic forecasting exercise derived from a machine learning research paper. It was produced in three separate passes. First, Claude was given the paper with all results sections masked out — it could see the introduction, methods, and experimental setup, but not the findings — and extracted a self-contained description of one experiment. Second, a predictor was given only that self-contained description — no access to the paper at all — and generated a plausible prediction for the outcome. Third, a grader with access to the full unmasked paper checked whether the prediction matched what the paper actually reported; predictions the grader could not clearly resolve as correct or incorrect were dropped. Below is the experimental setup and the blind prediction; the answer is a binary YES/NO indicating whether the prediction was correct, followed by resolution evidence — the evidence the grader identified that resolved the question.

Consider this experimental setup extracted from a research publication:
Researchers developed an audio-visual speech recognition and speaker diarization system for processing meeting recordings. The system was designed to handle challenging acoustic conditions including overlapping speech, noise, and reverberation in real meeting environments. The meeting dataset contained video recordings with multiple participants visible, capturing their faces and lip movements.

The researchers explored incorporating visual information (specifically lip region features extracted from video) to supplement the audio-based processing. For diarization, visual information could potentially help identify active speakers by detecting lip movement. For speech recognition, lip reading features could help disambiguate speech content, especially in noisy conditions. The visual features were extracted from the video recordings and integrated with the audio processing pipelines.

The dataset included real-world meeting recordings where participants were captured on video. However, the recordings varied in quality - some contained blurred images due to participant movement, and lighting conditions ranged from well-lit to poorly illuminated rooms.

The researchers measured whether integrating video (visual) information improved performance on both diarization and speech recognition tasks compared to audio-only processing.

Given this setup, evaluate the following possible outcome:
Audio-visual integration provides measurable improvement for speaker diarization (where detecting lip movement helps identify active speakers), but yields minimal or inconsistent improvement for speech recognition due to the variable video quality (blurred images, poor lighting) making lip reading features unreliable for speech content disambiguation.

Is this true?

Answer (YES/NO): NO